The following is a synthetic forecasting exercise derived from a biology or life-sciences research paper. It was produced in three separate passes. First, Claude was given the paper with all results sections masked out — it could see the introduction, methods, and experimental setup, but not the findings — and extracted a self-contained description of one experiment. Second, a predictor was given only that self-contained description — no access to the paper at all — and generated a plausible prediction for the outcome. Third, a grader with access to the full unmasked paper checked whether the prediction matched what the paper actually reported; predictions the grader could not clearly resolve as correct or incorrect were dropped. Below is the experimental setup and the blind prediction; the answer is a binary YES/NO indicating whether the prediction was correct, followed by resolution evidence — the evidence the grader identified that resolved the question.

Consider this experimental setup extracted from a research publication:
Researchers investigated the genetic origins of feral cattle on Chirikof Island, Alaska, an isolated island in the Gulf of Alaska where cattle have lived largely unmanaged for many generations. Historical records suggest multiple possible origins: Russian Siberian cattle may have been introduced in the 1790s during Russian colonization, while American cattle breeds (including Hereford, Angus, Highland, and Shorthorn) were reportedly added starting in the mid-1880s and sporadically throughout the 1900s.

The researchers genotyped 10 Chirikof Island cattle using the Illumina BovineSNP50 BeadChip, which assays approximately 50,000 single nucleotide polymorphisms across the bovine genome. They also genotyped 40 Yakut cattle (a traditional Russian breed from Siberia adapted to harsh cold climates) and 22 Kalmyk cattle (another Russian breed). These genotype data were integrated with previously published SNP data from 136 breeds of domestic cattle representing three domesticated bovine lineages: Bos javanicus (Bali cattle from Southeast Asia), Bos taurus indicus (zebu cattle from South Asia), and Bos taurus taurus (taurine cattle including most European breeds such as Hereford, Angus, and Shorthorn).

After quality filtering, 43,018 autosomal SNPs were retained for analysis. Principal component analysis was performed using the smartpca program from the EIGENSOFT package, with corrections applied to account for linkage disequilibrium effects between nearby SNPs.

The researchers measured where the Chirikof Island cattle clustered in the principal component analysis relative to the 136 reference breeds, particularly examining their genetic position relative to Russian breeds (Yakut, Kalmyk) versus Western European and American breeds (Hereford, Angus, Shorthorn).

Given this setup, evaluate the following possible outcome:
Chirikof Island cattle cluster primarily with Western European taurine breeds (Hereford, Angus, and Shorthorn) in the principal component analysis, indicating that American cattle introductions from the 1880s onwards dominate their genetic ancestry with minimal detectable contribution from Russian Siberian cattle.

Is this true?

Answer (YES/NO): NO